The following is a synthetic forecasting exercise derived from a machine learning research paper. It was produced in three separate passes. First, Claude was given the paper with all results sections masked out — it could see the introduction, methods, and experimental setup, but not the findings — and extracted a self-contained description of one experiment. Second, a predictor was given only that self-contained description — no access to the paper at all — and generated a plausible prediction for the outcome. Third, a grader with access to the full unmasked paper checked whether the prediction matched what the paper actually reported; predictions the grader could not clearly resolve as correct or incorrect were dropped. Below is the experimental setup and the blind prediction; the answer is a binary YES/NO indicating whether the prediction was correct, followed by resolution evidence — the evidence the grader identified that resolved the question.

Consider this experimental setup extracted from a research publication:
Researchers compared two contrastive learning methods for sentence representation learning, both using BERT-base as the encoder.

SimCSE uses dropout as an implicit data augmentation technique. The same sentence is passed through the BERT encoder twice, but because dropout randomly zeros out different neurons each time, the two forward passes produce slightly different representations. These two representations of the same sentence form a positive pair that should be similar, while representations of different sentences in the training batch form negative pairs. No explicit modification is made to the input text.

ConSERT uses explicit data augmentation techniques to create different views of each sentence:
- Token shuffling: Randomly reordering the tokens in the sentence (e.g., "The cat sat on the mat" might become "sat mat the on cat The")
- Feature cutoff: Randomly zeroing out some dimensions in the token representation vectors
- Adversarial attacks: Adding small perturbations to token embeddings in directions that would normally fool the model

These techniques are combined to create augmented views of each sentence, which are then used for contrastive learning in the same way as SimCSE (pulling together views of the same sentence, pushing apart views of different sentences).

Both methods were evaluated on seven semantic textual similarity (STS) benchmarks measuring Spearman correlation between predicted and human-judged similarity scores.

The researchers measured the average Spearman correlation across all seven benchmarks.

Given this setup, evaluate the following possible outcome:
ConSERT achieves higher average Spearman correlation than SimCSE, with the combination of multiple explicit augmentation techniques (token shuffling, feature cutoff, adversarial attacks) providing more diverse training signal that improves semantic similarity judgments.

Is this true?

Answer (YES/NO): NO